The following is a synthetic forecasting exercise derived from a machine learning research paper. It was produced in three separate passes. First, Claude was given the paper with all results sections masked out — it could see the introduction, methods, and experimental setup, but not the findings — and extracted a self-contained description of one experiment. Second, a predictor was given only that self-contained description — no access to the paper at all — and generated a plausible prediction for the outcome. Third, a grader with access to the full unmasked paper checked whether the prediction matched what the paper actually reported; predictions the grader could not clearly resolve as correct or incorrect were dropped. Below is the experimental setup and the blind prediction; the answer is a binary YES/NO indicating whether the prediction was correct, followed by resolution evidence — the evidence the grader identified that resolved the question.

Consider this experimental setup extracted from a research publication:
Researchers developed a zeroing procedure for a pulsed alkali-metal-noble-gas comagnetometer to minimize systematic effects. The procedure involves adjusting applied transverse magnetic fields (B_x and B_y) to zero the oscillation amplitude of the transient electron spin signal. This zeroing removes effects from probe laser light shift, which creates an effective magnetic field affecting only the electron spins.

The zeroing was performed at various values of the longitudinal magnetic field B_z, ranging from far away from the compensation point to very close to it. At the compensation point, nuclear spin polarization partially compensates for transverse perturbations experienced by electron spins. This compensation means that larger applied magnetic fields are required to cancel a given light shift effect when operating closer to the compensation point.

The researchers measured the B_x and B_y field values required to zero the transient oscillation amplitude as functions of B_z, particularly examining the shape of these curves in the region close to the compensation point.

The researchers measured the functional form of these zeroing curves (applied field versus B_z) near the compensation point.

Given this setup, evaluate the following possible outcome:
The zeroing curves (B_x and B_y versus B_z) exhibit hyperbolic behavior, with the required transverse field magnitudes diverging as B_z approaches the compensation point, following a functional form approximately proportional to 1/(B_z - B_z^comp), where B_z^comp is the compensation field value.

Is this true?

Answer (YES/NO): NO